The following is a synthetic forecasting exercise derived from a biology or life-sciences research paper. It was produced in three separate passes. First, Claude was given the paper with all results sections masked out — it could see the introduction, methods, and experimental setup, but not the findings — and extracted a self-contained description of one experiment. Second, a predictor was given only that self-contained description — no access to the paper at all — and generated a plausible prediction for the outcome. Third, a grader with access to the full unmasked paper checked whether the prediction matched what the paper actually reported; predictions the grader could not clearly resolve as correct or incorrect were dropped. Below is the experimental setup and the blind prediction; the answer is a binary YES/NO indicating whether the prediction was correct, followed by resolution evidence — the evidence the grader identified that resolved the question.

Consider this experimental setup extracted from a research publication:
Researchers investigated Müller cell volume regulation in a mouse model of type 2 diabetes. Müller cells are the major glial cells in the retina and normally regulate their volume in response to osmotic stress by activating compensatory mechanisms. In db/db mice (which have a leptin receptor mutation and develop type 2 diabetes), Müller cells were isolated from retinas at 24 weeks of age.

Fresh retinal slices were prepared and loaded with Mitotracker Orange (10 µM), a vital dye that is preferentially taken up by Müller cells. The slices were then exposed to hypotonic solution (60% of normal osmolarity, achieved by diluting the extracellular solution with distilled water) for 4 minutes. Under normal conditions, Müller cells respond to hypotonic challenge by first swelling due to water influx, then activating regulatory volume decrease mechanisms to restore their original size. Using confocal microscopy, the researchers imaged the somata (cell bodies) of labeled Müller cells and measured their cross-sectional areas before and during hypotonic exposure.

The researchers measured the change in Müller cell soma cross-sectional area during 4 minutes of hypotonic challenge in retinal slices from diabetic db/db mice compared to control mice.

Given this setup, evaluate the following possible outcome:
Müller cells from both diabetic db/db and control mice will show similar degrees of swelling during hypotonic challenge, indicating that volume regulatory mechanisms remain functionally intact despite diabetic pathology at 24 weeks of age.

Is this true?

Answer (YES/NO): NO